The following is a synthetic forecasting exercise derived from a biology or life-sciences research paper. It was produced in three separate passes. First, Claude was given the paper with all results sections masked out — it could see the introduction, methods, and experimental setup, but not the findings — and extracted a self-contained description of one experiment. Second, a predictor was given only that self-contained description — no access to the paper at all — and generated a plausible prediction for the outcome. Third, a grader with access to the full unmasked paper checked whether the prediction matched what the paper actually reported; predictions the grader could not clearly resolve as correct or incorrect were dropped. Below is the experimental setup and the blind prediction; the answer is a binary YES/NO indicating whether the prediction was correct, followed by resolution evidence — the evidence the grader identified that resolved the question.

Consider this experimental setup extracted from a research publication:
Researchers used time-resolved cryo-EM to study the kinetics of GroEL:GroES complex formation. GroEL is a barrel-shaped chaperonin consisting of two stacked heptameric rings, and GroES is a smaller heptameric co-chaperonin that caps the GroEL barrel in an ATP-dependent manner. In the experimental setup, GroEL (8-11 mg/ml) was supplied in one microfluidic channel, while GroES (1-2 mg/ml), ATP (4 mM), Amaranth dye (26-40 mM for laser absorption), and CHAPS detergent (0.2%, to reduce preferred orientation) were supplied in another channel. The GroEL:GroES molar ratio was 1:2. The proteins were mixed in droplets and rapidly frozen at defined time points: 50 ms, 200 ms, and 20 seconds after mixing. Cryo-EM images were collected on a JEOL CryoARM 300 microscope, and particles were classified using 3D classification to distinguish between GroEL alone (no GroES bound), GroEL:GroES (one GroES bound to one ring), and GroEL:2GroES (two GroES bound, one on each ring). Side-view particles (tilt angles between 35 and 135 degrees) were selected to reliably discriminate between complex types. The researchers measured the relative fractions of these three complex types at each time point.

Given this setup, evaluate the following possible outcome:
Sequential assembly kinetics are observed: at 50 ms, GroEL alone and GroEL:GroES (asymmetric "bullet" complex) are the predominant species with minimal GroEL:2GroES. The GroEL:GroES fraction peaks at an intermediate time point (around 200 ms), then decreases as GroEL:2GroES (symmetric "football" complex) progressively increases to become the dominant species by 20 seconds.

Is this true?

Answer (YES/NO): NO